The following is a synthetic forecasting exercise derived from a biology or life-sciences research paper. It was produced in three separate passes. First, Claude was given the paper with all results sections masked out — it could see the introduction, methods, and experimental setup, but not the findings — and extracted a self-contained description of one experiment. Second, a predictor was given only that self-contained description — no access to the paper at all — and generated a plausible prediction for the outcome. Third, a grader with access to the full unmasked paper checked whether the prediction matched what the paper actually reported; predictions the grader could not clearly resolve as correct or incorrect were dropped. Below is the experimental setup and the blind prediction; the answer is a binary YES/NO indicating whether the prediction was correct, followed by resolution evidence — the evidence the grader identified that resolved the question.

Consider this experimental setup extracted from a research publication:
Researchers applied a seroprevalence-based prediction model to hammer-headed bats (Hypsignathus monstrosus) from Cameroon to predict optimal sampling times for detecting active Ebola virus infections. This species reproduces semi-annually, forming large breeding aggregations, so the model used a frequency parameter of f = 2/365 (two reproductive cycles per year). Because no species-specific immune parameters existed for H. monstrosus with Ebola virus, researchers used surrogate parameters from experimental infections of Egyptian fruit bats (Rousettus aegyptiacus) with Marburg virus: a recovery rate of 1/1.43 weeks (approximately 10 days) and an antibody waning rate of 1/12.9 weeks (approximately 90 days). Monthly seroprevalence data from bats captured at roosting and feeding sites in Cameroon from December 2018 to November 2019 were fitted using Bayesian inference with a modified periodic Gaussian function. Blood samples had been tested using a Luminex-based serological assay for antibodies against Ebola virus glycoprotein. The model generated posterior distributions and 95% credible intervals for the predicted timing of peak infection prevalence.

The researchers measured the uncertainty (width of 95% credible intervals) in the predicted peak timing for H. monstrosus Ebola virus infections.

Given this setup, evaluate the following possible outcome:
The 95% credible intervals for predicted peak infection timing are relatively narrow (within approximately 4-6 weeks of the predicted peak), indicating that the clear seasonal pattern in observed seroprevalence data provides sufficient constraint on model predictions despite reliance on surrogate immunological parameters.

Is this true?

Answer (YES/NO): NO